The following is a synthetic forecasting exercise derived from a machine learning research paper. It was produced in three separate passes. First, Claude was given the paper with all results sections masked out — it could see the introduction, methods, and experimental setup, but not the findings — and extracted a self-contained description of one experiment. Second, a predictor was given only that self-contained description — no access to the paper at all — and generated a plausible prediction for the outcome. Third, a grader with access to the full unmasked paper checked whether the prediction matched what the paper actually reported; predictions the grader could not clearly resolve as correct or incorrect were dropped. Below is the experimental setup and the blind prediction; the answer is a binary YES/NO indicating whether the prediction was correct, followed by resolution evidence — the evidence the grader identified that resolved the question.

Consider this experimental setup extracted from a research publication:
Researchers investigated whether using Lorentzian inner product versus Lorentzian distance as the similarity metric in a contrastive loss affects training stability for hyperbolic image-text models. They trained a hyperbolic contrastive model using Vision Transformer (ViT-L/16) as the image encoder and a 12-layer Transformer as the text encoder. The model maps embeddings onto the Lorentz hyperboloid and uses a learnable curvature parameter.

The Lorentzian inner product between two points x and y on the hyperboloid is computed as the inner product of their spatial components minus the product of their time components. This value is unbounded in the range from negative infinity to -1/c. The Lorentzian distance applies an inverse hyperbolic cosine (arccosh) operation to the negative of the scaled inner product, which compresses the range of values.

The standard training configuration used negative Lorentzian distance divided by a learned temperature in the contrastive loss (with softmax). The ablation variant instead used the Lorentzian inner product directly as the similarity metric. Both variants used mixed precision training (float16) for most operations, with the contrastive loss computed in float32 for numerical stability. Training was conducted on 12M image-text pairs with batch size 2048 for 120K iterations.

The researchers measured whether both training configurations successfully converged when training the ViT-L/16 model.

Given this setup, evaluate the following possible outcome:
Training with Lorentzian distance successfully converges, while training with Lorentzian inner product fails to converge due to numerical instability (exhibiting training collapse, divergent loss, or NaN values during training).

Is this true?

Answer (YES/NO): YES